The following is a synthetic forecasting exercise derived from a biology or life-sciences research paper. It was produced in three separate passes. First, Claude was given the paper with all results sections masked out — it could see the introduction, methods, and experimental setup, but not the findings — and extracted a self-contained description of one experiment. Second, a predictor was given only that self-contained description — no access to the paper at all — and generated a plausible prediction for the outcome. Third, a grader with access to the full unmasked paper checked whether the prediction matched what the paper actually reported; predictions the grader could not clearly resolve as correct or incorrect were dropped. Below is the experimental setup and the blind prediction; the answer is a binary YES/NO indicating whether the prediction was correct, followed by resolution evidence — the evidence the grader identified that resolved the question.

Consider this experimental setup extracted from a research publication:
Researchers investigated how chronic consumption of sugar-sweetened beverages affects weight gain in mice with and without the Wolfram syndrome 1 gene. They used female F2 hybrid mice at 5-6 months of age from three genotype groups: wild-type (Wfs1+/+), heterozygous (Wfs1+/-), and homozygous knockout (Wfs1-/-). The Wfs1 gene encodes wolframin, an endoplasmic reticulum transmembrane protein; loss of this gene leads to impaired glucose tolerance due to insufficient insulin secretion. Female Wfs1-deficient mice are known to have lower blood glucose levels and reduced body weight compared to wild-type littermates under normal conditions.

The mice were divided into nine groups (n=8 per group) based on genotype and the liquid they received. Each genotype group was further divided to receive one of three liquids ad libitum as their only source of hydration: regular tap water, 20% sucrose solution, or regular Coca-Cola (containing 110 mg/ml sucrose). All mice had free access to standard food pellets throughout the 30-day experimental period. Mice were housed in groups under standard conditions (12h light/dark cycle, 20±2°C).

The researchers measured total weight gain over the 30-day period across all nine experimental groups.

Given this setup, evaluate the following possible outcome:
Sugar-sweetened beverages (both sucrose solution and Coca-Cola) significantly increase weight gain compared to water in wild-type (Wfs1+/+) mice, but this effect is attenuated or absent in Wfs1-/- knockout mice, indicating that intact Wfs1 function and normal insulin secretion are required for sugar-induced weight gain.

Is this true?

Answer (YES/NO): YES